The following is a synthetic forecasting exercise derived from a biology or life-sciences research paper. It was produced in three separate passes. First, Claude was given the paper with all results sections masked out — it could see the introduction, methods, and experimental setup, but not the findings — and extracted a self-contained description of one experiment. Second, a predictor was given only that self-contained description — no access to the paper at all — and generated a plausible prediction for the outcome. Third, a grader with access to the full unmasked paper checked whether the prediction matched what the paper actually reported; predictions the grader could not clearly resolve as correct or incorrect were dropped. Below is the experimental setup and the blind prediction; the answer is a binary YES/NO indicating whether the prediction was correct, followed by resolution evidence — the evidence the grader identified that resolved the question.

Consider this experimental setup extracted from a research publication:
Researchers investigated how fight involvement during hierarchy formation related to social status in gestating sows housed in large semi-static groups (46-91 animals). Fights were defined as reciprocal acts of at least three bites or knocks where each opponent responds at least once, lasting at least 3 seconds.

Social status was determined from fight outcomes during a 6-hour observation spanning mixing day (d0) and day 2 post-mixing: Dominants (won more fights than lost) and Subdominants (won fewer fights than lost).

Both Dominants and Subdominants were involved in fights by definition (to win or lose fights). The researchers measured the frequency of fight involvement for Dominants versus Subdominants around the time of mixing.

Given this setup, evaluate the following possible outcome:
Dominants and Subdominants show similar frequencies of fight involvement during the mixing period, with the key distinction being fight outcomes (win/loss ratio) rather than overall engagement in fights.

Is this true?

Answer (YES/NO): YES